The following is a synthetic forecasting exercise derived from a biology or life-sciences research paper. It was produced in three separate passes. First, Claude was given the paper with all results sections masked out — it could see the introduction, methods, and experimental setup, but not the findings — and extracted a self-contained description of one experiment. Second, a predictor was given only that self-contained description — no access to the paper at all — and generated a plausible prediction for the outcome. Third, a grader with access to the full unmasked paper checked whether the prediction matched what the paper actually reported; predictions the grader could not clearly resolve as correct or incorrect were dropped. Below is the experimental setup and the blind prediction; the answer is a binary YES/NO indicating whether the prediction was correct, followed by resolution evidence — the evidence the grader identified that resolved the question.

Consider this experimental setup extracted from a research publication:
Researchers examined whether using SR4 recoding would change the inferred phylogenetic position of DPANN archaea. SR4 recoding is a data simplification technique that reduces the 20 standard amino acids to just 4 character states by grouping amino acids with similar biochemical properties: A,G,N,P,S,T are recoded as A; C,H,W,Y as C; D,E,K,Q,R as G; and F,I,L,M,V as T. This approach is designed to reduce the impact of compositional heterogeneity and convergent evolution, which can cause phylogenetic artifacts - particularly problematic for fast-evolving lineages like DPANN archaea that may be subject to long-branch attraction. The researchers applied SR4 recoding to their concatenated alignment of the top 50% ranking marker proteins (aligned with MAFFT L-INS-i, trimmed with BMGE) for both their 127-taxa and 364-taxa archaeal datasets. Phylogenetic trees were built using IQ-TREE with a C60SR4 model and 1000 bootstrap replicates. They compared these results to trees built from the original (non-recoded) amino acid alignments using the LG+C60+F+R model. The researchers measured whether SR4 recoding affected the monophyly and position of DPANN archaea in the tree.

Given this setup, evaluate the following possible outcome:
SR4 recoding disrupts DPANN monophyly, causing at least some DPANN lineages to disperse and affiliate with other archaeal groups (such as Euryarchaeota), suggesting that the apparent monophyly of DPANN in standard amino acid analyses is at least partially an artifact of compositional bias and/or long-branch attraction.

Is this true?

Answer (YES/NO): NO